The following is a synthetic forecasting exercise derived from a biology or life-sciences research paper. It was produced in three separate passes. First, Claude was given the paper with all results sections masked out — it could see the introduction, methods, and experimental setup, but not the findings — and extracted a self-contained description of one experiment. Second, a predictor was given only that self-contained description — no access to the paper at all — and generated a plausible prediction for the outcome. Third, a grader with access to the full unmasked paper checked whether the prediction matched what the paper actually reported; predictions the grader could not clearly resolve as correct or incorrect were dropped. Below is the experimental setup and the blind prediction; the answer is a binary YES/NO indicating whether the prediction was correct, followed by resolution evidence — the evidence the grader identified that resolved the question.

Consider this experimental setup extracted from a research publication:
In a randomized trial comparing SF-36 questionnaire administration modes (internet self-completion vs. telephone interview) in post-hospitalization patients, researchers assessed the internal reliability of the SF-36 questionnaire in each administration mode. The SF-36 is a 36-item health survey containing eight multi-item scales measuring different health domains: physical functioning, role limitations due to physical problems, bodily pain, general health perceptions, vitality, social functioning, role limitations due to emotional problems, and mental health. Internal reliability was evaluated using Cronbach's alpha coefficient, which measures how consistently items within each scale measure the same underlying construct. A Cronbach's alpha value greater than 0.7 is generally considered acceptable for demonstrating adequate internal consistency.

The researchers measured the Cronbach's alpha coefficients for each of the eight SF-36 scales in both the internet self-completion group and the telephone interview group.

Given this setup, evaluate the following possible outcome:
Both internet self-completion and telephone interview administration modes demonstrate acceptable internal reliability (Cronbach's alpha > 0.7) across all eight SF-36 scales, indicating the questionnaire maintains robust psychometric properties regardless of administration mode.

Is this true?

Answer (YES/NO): YES